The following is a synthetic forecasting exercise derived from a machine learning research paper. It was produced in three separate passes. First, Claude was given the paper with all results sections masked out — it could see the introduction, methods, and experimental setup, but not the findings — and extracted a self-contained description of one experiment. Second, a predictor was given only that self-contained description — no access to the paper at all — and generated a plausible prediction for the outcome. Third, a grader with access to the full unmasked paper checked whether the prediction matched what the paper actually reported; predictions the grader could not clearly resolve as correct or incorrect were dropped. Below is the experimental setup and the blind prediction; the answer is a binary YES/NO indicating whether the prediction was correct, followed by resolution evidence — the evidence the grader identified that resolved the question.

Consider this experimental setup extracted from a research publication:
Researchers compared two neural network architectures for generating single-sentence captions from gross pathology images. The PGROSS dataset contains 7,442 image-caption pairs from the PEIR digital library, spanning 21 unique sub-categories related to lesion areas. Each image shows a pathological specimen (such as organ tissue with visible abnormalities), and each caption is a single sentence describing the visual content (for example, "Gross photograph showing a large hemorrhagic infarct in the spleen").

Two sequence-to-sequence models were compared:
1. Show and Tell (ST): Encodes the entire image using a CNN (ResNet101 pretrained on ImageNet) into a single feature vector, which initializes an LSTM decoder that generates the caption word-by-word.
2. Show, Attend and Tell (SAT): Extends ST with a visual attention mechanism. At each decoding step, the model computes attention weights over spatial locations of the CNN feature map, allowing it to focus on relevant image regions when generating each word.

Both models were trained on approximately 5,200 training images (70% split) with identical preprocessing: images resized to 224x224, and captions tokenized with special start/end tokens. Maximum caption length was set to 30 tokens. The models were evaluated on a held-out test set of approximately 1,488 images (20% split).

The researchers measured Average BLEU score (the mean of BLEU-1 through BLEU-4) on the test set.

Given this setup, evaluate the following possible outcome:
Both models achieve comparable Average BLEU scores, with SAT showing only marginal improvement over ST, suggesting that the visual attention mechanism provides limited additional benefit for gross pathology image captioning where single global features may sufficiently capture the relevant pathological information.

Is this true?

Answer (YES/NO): NO